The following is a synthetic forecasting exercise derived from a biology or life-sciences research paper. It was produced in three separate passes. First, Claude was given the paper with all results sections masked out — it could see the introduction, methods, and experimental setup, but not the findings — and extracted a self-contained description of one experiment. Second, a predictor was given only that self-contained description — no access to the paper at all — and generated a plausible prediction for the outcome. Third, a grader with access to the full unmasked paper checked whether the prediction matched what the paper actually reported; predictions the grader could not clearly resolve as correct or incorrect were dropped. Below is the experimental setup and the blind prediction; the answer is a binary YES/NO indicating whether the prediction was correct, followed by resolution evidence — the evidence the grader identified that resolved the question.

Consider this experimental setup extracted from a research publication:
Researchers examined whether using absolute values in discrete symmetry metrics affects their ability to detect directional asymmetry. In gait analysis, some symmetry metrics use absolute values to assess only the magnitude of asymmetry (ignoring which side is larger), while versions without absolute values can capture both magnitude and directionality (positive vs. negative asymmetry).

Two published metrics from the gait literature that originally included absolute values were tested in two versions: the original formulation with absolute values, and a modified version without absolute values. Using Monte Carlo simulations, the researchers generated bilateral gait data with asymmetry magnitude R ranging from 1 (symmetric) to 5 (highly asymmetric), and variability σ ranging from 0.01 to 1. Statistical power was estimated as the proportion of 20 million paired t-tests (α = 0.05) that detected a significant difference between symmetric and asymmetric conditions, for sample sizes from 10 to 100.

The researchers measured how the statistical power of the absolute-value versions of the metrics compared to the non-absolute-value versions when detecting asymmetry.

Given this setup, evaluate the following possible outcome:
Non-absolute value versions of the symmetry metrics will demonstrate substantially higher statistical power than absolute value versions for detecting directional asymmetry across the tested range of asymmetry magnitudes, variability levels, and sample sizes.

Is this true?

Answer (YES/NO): YES